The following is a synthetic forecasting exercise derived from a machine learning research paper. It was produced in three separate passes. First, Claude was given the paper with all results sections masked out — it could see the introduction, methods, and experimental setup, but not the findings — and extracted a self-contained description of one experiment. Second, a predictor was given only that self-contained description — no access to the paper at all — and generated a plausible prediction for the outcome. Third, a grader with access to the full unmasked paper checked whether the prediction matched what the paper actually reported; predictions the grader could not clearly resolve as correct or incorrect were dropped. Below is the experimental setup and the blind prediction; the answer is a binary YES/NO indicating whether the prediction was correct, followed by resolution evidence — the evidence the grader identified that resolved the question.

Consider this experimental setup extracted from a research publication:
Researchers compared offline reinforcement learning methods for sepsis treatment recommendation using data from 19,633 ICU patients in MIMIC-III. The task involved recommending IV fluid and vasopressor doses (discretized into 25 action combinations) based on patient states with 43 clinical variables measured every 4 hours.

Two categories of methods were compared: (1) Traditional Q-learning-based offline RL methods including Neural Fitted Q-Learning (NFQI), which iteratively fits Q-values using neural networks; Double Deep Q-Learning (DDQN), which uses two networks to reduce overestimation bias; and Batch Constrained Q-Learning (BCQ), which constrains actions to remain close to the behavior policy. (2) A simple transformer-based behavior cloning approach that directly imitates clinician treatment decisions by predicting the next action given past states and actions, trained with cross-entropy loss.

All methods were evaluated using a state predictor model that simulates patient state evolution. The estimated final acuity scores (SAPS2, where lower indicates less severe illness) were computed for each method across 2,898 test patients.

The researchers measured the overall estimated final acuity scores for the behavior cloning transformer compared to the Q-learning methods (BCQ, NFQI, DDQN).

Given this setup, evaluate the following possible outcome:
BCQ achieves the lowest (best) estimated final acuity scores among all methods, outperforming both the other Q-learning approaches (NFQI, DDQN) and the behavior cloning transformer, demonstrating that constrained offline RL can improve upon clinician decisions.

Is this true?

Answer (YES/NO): NO